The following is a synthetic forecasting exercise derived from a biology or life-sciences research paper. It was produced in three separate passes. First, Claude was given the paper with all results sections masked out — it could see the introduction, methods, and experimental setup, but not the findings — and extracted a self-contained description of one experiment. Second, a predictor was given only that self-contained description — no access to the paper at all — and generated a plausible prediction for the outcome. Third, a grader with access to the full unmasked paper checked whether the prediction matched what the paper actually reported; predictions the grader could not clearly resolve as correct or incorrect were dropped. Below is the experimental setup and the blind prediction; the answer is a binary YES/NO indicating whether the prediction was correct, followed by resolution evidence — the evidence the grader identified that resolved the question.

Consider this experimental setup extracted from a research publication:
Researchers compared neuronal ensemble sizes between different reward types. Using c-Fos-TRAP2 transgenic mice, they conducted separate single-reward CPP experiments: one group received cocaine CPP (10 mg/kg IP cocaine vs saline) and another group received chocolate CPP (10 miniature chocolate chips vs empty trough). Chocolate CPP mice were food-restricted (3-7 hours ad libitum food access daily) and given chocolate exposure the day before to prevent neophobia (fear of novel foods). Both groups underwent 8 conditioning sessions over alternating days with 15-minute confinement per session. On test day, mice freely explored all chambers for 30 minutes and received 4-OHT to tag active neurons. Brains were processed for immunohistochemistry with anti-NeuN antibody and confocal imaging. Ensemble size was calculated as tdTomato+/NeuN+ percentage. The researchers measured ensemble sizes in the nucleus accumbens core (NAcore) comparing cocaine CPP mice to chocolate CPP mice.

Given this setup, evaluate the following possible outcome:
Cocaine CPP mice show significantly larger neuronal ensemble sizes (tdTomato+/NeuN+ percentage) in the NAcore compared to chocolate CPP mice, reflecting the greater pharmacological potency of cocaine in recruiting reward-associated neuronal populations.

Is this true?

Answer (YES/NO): NO